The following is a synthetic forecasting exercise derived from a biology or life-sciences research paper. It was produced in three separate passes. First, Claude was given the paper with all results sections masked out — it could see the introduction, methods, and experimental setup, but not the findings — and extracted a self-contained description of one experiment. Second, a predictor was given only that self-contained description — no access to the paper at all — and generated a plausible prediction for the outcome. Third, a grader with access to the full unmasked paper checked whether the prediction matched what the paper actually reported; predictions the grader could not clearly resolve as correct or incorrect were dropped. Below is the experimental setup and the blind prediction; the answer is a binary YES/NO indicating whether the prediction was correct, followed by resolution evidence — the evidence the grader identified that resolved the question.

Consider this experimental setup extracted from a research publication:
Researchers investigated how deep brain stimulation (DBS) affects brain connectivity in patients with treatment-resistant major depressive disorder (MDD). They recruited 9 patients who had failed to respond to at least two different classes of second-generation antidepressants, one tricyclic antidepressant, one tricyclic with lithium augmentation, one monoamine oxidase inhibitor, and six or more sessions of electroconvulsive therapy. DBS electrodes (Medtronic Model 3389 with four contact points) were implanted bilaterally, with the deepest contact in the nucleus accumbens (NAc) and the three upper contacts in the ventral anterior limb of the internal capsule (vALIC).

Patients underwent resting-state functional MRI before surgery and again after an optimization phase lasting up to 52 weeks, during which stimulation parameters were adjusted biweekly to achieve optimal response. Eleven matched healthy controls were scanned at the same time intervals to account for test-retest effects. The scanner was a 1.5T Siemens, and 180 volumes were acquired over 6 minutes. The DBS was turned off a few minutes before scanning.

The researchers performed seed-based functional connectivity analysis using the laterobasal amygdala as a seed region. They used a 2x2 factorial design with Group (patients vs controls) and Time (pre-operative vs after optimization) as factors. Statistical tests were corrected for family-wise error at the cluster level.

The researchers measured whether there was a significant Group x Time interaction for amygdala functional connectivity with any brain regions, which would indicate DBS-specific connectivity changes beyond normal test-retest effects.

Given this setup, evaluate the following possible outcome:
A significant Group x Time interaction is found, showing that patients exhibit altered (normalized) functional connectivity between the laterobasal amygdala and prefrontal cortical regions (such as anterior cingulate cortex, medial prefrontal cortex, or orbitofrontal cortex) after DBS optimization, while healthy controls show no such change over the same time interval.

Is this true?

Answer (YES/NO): NO